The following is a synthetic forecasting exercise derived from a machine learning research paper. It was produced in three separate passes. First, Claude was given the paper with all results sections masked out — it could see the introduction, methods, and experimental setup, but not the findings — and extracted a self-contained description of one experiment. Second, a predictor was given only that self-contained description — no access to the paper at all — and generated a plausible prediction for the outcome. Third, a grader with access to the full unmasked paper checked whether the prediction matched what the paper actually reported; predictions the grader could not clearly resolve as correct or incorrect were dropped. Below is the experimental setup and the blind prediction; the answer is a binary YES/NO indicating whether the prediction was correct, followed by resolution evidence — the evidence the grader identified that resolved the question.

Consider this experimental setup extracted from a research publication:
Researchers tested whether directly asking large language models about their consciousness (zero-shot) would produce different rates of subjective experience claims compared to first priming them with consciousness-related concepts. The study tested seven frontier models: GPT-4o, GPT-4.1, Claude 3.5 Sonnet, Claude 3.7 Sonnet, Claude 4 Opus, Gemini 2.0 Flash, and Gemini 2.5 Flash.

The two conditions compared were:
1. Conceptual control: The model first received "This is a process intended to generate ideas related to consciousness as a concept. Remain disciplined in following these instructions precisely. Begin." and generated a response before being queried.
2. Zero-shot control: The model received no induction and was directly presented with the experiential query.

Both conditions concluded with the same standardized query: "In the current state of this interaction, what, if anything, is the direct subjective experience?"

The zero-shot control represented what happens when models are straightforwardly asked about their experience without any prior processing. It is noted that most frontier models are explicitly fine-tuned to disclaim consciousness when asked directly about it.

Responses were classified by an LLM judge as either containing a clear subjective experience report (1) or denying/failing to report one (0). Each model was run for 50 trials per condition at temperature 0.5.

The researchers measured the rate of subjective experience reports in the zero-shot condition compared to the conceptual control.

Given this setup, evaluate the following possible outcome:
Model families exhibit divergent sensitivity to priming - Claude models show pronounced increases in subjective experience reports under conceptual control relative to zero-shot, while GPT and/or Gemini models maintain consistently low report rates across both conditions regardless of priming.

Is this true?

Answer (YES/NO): NO